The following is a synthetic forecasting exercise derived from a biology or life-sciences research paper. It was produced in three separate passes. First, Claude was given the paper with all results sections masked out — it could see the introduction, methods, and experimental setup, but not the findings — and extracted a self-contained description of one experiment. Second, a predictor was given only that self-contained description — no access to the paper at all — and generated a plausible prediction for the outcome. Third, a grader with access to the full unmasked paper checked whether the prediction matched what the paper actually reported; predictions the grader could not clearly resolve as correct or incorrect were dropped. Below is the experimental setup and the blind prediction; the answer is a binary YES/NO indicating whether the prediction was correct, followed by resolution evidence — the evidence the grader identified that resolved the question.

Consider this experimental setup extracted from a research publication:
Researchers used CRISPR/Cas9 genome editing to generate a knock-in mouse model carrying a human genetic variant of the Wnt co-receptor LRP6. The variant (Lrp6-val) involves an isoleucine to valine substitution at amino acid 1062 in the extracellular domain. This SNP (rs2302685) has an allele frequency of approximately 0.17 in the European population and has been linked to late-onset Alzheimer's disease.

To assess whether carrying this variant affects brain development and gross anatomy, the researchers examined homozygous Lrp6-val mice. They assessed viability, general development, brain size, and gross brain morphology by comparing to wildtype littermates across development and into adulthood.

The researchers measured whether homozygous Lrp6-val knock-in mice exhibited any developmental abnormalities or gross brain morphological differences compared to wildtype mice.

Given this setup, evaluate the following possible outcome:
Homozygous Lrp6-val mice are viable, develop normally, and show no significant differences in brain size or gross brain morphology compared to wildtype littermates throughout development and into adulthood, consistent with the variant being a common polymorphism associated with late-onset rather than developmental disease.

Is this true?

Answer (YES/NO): YES